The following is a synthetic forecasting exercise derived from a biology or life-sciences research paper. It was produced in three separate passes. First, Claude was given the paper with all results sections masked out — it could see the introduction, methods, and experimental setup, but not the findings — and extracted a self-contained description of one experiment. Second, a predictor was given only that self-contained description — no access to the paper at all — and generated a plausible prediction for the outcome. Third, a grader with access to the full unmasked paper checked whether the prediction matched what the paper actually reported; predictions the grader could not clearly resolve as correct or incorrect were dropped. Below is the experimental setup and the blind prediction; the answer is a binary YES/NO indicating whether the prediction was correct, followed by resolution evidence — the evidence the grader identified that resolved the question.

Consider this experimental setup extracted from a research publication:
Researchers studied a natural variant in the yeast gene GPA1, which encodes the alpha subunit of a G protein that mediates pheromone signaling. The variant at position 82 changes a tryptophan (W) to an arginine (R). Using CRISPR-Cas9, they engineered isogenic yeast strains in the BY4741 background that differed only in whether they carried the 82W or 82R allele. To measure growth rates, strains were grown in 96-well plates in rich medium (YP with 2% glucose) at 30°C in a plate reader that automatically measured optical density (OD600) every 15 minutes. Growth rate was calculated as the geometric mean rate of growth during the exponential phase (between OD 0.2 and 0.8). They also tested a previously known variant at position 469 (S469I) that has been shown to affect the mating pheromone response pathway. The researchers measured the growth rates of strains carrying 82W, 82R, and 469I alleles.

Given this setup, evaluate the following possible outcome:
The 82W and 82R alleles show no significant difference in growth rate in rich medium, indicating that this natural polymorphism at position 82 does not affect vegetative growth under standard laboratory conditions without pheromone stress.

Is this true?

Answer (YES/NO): NO